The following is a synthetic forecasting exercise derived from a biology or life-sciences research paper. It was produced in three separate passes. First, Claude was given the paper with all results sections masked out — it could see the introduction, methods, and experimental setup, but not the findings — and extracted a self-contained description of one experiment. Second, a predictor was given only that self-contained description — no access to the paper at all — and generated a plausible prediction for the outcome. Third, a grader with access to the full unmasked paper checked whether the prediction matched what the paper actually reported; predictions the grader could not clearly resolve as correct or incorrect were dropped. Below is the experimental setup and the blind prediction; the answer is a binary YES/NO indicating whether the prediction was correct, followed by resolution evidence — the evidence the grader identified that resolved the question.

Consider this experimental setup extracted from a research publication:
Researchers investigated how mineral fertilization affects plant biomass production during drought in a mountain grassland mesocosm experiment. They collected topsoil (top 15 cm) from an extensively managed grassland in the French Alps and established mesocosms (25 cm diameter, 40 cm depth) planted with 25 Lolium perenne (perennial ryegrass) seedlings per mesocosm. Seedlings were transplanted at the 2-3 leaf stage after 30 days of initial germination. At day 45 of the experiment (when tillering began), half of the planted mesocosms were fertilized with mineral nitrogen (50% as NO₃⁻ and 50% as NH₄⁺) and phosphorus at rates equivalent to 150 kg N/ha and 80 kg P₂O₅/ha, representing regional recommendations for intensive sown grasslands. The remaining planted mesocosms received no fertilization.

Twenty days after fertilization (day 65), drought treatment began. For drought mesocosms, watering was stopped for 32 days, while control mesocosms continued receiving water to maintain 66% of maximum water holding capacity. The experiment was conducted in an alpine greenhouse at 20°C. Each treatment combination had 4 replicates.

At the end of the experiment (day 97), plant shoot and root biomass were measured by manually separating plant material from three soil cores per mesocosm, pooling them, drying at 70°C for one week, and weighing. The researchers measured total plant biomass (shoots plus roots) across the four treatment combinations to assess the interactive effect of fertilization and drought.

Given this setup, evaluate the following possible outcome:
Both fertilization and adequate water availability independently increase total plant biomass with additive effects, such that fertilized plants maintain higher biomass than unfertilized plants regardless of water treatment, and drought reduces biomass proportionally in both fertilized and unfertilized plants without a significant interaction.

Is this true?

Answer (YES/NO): YES